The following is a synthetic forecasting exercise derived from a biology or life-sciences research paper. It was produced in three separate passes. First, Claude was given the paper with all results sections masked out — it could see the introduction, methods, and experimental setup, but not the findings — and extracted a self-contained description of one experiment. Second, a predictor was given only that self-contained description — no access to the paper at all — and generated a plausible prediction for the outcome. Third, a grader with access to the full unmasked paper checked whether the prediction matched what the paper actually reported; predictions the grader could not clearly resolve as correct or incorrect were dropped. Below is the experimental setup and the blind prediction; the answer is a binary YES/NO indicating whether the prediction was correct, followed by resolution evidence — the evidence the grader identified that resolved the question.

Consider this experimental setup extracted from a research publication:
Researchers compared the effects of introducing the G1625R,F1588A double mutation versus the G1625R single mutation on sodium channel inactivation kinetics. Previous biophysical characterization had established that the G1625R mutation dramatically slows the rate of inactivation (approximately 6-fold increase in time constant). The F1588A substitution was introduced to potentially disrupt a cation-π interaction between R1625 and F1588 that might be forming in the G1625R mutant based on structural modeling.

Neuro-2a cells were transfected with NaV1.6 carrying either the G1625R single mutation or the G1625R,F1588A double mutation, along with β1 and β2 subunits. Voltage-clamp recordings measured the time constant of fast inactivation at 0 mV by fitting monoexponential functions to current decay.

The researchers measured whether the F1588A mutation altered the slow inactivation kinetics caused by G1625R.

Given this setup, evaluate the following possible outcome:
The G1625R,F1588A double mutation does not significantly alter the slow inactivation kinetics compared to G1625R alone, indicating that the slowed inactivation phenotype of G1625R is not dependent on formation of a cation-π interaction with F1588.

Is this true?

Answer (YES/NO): YES